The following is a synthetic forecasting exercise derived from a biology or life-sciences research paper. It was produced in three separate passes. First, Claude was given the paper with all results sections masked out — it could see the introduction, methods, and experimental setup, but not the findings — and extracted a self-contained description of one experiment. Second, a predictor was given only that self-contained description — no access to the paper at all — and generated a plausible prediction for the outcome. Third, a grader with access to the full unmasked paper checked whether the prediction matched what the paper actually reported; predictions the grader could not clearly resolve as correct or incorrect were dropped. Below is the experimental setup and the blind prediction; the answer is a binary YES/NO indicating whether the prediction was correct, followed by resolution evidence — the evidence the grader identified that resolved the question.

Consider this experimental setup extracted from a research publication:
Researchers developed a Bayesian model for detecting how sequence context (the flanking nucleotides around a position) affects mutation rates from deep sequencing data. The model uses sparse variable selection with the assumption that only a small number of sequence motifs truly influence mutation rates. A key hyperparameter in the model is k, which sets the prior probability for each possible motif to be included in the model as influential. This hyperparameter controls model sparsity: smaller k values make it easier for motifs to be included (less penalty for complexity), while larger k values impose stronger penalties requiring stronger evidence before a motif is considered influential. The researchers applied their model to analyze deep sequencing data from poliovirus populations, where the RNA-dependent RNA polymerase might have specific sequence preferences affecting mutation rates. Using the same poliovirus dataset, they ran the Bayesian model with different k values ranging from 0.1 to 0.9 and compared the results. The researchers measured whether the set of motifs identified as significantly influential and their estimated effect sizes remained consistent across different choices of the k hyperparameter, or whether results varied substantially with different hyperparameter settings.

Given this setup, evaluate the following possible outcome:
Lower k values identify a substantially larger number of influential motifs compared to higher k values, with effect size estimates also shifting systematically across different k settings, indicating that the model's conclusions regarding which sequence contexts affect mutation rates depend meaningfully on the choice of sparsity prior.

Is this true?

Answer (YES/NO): NO